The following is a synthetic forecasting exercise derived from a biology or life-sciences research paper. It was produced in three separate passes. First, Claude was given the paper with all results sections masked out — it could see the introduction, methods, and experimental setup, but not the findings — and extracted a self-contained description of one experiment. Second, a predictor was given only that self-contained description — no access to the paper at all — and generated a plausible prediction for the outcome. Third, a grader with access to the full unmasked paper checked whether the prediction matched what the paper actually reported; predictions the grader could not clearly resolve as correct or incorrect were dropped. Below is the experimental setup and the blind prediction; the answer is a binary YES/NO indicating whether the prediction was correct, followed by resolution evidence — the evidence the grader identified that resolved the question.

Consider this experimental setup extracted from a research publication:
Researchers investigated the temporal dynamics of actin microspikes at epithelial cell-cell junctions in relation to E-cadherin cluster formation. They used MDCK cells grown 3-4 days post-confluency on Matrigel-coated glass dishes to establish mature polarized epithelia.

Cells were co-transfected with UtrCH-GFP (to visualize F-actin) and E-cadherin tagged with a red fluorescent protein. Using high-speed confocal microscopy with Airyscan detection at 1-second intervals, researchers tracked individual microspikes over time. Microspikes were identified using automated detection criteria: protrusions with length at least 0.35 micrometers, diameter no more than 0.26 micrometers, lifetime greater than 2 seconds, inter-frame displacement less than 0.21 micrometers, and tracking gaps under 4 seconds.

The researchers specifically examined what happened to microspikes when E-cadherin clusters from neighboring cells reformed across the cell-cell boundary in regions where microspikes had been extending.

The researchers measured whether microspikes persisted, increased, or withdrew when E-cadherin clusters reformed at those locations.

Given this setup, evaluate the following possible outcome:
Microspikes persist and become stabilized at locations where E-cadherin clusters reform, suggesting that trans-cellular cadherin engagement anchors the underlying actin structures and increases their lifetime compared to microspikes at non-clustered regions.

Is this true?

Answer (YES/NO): NO